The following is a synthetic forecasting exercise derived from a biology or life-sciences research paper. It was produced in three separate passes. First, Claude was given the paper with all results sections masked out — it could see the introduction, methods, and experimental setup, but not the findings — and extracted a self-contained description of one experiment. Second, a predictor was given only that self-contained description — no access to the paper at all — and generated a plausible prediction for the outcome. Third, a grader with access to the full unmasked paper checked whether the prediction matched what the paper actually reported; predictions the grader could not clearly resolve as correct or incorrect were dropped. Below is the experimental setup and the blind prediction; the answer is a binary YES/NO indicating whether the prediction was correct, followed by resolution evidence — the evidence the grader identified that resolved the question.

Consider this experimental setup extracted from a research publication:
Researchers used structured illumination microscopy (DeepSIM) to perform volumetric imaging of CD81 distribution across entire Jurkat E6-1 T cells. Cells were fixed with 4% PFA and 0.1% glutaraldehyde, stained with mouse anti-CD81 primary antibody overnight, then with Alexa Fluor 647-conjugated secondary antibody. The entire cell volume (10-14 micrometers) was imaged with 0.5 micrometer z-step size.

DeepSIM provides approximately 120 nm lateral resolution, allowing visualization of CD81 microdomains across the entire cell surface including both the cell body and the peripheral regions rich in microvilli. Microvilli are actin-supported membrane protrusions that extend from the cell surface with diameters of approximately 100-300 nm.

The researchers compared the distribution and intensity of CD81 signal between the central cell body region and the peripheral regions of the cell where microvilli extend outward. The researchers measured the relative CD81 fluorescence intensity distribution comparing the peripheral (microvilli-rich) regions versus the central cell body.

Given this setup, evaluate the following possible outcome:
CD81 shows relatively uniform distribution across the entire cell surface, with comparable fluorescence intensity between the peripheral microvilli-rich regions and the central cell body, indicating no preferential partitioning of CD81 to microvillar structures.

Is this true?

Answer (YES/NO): NO